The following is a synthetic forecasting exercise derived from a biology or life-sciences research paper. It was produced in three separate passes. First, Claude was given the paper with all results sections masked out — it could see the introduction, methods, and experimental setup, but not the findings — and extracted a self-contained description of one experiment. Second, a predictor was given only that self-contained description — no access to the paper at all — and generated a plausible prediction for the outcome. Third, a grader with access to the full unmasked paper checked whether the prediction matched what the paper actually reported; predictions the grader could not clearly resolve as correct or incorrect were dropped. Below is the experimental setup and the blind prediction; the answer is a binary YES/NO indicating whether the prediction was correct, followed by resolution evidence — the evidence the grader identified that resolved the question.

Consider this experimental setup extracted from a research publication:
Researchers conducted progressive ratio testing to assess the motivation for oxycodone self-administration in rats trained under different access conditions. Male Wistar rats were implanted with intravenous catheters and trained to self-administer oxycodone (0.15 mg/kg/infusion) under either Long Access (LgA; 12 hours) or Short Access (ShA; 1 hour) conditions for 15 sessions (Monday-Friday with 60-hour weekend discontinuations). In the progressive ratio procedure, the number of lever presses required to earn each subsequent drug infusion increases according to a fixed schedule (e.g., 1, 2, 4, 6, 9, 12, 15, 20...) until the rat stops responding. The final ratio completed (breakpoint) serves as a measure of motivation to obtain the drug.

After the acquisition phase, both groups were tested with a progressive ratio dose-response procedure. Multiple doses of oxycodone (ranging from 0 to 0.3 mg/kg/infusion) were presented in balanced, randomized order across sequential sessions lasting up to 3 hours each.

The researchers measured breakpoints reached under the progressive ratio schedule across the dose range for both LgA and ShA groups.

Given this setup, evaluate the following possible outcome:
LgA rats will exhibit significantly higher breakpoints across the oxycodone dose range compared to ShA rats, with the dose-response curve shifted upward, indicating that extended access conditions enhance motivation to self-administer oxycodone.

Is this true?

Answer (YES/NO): YES